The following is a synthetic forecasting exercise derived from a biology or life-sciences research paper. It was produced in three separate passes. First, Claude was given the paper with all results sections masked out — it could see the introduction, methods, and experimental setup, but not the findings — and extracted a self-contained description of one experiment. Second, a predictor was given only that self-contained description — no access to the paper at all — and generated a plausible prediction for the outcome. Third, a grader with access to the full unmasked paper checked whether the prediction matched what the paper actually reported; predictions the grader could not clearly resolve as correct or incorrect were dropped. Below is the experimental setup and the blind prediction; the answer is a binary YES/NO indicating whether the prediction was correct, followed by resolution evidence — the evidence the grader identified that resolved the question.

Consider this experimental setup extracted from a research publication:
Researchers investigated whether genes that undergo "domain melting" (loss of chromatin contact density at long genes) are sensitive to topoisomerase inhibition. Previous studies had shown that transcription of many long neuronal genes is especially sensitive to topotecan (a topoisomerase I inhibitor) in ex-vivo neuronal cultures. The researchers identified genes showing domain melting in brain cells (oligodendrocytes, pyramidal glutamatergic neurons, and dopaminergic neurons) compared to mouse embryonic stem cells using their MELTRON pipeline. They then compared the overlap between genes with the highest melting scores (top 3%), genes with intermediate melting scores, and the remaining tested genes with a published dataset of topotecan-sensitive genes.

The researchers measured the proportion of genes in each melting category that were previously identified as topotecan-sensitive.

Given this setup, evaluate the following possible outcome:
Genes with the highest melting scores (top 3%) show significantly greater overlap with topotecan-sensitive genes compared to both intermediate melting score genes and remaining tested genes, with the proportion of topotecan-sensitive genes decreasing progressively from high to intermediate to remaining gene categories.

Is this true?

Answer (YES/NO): NO